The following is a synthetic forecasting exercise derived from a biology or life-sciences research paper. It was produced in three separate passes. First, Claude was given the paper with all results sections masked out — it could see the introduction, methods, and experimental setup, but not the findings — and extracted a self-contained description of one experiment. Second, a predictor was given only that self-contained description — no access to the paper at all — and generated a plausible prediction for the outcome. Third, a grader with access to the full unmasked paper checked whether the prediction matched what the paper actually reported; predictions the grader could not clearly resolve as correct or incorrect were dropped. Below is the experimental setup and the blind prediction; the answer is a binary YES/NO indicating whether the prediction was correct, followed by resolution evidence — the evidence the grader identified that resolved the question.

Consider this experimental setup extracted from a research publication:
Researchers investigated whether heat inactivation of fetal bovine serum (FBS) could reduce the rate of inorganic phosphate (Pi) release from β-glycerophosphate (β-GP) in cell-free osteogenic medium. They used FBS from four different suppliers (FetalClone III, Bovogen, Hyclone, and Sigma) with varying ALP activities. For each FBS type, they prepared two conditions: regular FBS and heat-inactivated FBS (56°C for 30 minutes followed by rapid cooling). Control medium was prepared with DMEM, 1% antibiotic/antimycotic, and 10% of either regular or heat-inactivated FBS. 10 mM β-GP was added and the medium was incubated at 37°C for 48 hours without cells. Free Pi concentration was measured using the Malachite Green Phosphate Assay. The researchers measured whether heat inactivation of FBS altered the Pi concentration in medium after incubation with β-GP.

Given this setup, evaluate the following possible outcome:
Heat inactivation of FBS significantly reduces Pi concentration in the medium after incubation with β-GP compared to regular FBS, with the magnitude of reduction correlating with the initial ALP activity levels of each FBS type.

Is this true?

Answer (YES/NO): YES